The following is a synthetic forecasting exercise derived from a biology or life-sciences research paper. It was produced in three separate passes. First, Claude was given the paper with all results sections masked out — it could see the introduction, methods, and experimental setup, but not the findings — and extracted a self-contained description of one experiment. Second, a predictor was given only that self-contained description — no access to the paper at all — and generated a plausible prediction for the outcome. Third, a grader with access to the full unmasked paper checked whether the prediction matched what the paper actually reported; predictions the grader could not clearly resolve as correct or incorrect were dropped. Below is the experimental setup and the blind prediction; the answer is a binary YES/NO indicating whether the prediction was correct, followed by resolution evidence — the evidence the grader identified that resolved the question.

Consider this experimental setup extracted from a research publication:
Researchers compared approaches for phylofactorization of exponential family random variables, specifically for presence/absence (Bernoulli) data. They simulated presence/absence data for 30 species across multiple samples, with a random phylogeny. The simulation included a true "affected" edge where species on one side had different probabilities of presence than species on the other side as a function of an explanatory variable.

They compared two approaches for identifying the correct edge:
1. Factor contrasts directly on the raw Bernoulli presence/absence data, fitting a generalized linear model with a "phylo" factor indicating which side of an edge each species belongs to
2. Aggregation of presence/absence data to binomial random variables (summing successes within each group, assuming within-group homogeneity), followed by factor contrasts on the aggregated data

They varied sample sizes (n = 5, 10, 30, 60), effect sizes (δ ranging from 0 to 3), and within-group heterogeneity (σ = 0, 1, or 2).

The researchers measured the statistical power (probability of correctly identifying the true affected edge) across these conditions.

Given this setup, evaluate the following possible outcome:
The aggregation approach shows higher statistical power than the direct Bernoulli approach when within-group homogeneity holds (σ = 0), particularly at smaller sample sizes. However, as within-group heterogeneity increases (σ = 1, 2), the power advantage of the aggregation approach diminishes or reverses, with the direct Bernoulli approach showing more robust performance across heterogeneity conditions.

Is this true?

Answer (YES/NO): NO